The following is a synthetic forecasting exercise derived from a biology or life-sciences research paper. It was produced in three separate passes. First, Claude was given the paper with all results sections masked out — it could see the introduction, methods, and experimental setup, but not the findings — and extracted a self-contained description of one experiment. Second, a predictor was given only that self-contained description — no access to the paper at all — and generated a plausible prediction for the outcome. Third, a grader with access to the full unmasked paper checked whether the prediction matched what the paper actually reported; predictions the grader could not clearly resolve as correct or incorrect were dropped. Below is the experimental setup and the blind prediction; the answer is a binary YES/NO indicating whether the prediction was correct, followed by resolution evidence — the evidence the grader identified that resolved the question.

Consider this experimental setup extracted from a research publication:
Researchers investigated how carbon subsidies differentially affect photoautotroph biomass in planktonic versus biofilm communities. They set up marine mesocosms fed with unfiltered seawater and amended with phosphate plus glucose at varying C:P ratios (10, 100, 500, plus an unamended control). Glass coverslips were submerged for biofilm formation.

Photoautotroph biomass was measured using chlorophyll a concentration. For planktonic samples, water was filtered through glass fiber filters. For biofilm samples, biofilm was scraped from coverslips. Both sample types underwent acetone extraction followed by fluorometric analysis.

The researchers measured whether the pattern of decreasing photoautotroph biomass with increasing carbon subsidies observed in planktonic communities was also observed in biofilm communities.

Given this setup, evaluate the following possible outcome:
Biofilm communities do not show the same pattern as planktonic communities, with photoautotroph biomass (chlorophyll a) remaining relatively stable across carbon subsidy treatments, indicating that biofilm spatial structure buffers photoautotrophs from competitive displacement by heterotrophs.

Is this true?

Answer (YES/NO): YES